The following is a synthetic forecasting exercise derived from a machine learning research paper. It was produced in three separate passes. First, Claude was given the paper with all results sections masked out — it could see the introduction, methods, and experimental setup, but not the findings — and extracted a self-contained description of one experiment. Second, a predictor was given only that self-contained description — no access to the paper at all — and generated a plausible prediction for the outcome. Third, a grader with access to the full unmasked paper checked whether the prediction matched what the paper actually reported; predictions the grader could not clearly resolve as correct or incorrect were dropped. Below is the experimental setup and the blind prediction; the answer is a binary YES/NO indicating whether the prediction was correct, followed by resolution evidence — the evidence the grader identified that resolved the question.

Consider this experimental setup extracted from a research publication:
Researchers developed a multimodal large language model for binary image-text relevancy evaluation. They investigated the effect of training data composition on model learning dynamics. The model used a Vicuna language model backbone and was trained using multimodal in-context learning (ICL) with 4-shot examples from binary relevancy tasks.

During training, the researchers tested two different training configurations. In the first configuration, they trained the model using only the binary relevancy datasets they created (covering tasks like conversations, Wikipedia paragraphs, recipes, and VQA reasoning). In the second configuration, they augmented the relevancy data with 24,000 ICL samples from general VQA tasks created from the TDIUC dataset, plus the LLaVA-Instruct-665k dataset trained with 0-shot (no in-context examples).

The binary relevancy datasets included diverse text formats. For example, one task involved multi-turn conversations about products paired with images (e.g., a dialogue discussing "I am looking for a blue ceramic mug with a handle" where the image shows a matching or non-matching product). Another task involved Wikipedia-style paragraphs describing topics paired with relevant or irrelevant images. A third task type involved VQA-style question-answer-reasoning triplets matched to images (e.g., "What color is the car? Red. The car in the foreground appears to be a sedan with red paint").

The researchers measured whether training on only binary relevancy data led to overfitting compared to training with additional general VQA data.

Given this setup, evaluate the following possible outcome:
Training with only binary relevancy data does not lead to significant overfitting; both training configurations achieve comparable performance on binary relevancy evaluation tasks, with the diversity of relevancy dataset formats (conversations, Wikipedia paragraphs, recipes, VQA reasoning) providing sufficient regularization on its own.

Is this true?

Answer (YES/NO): NO